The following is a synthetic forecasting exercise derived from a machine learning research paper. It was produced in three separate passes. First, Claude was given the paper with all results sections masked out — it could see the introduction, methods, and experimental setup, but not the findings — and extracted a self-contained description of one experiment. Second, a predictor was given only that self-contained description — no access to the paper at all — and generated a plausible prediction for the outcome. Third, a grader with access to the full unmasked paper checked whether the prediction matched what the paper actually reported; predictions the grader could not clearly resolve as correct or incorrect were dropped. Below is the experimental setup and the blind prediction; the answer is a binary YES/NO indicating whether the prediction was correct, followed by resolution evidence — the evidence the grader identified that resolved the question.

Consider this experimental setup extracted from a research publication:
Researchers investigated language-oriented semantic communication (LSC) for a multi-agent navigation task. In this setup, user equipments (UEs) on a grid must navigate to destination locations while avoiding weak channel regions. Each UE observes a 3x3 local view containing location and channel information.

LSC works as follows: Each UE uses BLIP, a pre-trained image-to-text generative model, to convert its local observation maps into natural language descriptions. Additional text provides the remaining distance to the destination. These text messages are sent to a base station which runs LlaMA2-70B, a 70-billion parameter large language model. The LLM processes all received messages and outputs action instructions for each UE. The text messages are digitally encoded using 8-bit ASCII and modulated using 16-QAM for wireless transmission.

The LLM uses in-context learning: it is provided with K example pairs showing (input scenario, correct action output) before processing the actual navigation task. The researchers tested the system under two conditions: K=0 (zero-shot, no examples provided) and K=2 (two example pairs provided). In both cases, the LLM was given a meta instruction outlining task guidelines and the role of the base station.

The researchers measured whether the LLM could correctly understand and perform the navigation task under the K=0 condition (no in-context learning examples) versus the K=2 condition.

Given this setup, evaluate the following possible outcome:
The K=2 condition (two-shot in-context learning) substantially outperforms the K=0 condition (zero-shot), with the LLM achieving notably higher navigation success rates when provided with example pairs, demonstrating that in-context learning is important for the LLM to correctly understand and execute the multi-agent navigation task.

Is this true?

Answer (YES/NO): YES